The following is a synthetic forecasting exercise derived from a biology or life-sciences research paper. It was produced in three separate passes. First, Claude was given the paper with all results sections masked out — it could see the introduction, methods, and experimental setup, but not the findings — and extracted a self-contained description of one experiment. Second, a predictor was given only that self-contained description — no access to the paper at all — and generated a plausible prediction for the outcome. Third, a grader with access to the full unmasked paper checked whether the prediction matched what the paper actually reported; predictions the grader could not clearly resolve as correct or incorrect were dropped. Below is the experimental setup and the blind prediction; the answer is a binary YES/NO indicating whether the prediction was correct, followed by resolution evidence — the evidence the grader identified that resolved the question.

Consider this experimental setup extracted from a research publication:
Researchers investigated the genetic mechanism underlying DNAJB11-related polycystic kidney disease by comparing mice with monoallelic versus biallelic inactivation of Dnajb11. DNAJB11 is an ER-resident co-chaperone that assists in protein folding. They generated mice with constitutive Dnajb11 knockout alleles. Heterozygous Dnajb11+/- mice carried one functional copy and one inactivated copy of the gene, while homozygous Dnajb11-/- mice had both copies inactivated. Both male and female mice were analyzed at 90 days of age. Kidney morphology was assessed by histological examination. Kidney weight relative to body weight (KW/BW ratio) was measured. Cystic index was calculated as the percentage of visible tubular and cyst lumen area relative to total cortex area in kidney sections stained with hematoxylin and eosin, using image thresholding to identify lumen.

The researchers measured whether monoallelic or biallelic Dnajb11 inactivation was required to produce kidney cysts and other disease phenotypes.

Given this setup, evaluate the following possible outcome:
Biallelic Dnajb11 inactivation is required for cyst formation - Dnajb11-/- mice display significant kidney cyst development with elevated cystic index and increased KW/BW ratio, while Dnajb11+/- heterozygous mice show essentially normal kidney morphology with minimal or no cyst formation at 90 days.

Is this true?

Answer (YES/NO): YES